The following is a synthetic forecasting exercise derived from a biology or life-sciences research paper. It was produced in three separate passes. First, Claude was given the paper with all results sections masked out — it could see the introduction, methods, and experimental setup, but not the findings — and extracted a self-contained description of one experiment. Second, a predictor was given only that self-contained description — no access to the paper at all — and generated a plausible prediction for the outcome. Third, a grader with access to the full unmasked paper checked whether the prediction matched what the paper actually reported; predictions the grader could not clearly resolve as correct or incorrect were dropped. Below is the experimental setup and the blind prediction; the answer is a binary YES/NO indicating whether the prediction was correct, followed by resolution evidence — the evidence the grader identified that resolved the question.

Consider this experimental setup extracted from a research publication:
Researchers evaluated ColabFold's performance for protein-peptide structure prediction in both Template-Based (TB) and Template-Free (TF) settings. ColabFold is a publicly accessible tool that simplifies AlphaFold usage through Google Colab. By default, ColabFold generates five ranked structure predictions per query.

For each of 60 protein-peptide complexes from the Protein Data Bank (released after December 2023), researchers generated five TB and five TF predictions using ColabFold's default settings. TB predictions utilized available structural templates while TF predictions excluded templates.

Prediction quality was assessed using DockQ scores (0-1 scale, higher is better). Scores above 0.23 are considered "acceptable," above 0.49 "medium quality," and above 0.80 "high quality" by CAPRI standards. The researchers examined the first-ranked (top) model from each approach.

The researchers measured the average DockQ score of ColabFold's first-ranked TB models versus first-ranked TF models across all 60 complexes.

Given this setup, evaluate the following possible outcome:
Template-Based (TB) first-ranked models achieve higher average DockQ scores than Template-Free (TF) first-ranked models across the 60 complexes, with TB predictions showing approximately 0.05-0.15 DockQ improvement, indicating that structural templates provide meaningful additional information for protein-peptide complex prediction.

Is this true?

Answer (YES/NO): NO